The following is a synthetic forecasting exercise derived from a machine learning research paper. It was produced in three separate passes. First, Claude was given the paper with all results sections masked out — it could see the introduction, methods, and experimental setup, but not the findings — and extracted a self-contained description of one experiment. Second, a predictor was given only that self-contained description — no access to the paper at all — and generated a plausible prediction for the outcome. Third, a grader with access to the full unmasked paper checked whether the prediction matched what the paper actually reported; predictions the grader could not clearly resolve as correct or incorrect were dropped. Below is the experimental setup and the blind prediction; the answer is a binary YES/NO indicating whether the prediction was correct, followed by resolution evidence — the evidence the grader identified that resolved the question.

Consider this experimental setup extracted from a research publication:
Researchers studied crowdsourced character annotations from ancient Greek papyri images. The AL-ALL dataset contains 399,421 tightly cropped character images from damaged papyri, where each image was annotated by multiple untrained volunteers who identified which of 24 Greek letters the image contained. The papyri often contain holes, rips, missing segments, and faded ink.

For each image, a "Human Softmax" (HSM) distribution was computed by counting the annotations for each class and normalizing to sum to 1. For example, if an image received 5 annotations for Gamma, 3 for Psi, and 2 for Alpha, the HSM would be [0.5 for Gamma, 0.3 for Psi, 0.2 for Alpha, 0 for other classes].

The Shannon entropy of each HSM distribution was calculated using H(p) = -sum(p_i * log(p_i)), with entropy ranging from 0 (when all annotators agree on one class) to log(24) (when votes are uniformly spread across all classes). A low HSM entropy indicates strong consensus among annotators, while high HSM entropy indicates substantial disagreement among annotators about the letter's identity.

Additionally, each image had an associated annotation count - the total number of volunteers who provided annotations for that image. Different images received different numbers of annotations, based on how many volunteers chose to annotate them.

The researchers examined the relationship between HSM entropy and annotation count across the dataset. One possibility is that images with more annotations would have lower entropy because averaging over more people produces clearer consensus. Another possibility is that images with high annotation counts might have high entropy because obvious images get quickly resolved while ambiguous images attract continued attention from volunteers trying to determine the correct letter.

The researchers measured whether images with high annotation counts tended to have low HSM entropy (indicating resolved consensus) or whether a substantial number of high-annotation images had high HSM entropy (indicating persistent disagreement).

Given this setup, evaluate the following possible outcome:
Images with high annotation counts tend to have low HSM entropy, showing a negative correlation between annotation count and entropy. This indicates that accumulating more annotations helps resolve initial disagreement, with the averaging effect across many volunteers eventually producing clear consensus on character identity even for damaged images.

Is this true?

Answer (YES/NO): NO